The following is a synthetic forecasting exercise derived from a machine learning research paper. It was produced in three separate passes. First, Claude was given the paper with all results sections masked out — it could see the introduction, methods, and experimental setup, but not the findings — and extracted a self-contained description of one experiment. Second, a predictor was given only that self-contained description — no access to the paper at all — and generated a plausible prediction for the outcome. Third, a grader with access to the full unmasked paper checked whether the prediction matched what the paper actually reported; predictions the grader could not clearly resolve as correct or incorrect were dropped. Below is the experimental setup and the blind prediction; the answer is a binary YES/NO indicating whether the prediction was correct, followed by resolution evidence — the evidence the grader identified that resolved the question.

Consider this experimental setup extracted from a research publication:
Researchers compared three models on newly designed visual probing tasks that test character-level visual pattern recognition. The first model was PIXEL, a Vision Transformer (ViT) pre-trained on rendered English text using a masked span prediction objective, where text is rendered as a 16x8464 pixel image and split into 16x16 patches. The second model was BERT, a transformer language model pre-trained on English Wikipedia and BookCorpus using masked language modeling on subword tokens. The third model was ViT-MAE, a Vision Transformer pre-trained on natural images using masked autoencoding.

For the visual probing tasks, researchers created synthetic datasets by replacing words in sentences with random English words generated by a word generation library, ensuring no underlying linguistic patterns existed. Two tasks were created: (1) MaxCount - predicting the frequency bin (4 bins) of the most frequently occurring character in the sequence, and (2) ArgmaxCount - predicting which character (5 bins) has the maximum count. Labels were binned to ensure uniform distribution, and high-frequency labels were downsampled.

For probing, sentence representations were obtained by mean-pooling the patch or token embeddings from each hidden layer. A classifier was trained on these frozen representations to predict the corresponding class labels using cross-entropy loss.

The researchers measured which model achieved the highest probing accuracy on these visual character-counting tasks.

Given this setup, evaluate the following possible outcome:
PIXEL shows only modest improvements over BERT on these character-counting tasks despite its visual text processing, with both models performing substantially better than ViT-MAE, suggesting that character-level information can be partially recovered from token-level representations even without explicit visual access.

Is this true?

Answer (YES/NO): NO